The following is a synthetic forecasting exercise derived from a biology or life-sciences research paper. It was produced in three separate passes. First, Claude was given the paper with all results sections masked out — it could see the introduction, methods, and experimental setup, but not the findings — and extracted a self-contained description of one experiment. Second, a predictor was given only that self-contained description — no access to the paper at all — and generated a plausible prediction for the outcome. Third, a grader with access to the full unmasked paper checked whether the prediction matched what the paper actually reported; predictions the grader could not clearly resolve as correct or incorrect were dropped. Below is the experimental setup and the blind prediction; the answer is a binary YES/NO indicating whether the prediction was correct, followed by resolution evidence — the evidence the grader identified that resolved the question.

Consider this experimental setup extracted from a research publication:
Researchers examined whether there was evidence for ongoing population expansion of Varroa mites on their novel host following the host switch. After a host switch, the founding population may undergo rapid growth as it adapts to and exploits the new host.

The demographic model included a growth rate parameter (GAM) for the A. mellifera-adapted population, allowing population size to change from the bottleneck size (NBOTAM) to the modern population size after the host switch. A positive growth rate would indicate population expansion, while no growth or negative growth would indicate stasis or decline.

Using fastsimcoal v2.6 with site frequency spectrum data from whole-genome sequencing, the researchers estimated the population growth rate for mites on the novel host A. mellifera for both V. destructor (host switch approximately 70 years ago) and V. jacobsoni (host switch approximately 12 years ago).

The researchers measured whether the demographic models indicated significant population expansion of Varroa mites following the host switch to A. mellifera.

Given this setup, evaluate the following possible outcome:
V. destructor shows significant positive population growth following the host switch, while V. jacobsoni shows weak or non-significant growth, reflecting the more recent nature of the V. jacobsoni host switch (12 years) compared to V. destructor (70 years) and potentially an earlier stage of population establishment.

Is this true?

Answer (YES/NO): YES